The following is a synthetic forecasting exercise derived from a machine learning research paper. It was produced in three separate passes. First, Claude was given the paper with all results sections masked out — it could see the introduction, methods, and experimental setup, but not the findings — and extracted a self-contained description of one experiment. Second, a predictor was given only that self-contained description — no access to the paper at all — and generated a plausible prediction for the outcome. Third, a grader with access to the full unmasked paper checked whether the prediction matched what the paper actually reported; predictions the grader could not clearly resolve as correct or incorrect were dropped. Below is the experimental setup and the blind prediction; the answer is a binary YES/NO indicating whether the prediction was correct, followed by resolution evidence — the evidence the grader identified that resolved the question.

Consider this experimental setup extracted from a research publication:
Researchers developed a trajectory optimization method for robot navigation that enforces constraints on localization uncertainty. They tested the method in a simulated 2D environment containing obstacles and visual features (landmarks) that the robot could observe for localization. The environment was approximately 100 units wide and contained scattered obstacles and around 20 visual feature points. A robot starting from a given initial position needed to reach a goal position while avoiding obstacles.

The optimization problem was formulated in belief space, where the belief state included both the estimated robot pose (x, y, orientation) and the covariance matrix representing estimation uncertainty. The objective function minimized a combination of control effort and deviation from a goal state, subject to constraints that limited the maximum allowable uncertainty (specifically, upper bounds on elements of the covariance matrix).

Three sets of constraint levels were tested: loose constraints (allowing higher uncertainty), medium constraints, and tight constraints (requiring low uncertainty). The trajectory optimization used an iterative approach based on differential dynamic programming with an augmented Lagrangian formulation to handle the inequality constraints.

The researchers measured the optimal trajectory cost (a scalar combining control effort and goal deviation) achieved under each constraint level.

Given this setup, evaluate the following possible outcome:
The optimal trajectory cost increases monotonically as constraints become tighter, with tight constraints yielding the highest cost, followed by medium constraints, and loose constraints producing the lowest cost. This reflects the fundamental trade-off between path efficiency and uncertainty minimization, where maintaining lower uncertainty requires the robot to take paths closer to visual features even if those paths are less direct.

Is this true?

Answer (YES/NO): YES